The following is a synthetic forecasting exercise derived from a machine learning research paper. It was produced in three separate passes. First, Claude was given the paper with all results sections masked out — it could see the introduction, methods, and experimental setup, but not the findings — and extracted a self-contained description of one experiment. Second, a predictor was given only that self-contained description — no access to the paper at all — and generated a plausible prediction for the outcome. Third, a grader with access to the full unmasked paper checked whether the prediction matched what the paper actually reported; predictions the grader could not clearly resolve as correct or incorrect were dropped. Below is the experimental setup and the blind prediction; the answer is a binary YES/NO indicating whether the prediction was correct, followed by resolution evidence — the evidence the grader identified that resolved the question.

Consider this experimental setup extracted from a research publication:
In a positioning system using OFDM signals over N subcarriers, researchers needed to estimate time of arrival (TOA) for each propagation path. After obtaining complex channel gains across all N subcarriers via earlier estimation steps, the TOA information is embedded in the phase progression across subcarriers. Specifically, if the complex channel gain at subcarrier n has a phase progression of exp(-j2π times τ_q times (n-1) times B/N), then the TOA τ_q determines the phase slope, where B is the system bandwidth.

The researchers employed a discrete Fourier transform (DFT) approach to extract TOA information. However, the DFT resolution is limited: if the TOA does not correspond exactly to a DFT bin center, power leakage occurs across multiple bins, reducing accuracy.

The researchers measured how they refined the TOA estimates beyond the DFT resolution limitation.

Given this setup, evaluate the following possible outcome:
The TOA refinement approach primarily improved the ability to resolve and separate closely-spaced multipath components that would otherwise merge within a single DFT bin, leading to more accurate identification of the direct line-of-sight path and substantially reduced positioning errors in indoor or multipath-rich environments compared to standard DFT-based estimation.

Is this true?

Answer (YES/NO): NO